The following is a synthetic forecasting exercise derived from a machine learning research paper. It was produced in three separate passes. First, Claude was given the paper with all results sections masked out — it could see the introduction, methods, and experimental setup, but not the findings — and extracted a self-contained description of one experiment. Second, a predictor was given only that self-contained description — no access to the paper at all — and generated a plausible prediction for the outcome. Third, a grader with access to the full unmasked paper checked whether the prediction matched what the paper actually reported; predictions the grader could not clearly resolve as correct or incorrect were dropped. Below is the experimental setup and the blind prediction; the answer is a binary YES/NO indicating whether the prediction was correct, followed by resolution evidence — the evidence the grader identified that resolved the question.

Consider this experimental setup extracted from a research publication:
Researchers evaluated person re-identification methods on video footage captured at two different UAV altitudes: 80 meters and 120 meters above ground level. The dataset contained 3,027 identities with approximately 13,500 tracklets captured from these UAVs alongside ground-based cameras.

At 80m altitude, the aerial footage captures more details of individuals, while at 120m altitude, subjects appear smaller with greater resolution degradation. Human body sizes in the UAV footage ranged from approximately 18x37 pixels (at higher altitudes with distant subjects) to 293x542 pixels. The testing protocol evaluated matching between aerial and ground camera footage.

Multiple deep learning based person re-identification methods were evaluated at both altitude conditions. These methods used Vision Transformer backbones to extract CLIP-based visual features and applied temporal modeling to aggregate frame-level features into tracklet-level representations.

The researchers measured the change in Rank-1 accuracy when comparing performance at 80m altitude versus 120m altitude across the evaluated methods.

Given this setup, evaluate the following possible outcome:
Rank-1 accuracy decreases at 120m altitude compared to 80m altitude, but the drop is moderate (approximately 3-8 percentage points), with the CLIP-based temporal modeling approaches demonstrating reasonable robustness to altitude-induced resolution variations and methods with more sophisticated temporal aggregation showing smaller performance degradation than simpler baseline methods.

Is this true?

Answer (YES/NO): NO